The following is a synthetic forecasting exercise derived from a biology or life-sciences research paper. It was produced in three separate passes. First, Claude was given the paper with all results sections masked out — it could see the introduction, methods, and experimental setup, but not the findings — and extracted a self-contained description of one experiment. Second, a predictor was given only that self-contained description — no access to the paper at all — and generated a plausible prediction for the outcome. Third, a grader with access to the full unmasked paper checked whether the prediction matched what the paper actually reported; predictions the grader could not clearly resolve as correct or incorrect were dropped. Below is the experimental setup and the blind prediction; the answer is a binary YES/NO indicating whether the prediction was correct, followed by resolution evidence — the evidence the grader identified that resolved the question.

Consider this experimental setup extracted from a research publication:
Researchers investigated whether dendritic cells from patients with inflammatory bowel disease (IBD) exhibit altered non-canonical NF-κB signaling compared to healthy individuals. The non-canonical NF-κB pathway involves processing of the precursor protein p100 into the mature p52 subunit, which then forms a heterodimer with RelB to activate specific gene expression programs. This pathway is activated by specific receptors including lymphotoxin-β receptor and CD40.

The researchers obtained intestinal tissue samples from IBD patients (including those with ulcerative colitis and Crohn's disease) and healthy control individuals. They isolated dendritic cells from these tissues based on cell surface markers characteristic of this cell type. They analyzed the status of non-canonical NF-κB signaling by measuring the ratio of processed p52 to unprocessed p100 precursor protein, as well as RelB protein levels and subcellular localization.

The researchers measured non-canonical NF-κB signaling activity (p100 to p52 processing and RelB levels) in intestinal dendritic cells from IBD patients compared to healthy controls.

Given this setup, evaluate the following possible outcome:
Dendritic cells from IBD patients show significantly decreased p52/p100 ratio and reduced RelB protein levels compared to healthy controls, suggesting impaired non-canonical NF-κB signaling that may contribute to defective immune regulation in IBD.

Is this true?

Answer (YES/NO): NO